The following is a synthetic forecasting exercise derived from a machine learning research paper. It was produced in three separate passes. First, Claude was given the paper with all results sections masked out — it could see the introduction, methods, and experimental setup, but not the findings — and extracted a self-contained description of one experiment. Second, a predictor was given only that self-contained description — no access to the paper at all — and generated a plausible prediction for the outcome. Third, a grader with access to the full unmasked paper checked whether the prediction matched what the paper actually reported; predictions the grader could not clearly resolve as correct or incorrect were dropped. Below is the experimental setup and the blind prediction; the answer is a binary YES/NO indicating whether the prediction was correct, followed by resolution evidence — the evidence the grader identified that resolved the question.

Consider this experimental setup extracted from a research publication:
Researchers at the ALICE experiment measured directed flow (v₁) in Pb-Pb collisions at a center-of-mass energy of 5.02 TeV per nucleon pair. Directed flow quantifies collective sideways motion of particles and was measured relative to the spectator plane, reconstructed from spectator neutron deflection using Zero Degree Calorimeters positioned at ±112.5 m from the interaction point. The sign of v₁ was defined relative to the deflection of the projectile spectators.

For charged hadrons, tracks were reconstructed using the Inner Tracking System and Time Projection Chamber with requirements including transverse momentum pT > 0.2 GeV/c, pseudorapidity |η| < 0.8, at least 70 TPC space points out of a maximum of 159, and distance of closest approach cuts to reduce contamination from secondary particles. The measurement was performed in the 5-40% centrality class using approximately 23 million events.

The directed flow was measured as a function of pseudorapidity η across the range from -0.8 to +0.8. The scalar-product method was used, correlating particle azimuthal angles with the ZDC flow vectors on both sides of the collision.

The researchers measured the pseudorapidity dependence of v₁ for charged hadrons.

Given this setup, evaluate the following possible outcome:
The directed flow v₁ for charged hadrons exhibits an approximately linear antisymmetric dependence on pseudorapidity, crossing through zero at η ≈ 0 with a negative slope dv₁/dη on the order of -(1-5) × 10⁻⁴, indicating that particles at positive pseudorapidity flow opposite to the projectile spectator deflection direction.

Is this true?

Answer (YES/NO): YES